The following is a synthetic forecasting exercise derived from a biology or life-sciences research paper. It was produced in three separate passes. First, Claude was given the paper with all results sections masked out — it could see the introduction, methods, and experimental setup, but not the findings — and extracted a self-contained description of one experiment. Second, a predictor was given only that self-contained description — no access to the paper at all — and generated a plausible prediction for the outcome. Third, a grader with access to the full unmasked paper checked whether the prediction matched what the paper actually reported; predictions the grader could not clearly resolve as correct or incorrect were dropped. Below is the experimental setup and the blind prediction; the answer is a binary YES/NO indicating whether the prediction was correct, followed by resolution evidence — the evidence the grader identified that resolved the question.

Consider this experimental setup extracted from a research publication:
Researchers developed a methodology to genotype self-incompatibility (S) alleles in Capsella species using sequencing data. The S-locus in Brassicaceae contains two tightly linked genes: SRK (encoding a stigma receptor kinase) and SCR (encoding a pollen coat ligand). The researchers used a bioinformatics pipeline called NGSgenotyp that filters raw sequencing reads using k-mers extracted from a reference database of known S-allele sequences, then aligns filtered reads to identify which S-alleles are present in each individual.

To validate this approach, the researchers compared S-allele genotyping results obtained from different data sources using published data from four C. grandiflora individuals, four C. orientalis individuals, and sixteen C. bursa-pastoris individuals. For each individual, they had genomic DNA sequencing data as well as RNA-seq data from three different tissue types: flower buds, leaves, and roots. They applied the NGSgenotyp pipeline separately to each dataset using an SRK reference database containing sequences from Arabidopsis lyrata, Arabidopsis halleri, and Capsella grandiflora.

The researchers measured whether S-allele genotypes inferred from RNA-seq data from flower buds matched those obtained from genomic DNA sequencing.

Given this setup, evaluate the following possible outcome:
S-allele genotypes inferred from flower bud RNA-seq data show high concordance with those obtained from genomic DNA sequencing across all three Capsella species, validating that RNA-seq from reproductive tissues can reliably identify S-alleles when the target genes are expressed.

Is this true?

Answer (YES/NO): YES